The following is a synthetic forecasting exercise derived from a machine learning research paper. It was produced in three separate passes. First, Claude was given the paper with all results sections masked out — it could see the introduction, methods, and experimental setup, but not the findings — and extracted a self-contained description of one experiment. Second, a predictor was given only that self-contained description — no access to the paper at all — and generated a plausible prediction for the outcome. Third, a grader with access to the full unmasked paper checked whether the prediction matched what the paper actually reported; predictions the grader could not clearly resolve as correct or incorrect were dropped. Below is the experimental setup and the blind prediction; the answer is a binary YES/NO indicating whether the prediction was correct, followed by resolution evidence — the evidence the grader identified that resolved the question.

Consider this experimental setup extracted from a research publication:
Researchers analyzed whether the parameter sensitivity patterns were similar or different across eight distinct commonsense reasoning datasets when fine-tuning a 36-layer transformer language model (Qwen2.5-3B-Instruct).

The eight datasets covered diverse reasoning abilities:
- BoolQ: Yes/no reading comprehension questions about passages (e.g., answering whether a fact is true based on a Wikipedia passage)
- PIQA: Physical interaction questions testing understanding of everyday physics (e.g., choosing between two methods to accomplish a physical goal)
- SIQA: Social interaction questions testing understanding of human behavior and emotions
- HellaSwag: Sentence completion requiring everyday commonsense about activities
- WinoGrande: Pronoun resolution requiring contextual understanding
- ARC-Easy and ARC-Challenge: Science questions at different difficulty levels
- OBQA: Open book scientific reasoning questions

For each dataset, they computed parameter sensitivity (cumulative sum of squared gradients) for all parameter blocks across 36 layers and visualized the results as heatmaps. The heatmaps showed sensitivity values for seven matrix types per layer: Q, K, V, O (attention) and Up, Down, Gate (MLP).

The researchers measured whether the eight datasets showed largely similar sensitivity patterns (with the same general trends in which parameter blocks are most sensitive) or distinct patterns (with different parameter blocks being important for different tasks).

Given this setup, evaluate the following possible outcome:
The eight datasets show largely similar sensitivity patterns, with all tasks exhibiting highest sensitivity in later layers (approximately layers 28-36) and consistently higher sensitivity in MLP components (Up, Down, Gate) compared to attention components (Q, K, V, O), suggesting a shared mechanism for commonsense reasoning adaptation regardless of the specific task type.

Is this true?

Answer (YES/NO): NO